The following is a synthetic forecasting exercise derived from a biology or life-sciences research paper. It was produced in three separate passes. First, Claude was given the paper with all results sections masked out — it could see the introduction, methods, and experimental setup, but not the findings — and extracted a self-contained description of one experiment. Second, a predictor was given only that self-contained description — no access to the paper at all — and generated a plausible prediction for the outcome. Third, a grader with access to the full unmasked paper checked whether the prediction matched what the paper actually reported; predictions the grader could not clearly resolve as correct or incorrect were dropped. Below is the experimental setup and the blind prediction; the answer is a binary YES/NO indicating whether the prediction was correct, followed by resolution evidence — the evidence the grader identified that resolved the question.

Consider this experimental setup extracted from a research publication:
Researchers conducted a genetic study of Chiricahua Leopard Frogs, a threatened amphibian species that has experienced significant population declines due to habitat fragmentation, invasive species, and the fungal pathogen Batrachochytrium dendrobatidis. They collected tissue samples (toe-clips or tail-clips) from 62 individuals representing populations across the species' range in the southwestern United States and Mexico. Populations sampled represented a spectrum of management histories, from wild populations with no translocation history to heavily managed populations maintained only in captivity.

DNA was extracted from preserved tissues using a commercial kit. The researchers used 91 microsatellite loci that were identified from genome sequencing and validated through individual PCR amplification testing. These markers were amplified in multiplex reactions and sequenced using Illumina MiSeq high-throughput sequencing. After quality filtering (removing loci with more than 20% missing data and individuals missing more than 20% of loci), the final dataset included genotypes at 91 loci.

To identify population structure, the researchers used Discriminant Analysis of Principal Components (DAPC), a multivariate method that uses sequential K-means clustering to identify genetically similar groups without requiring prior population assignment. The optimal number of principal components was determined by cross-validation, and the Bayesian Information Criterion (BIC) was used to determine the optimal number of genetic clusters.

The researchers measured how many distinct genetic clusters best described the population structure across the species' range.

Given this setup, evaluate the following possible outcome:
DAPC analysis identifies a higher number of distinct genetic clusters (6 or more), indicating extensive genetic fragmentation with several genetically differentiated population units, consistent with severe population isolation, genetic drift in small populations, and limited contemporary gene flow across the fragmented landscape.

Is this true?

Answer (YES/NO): NO